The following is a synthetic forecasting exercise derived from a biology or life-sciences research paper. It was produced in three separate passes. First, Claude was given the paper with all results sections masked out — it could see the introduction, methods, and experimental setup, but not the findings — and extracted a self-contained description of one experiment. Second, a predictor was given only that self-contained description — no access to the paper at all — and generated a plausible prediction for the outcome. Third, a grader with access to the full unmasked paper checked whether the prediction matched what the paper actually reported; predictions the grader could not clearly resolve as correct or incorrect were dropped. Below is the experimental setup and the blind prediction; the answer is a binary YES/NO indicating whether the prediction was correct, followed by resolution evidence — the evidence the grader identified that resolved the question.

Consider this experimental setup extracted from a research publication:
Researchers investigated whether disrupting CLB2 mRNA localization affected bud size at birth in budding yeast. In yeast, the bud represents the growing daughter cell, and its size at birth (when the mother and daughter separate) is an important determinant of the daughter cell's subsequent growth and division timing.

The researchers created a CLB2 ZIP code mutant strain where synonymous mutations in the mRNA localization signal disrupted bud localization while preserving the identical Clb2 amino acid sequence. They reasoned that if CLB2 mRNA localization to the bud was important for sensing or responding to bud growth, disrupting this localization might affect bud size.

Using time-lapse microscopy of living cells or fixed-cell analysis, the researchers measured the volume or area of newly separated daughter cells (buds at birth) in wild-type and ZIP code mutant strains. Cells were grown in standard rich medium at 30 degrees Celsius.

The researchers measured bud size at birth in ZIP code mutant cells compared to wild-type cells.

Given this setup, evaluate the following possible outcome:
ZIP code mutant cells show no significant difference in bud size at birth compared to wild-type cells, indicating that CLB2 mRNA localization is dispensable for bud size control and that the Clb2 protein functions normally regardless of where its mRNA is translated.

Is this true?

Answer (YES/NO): NO